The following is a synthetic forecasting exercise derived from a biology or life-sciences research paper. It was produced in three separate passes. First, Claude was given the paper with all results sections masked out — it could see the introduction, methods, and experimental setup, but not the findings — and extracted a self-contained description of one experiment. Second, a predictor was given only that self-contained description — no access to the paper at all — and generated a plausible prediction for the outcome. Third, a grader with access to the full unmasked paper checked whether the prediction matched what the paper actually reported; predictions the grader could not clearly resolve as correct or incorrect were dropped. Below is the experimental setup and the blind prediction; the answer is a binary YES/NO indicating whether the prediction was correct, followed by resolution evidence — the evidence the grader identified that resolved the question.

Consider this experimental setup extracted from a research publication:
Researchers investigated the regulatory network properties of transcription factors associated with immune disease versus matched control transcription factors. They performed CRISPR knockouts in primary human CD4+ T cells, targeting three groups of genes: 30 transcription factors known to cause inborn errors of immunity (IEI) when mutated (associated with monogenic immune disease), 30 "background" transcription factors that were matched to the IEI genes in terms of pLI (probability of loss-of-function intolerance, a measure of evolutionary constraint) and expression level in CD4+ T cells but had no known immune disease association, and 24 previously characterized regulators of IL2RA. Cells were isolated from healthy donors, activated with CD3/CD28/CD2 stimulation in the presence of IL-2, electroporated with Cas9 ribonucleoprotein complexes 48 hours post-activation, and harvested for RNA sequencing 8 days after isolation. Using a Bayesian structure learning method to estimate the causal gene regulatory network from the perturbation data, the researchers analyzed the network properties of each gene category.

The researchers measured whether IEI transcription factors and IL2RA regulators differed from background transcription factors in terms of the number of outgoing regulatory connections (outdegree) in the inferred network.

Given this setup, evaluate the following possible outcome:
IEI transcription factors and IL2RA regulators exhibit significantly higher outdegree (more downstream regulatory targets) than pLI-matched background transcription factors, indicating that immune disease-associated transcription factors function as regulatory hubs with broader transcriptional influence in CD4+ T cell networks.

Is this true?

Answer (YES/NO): YES